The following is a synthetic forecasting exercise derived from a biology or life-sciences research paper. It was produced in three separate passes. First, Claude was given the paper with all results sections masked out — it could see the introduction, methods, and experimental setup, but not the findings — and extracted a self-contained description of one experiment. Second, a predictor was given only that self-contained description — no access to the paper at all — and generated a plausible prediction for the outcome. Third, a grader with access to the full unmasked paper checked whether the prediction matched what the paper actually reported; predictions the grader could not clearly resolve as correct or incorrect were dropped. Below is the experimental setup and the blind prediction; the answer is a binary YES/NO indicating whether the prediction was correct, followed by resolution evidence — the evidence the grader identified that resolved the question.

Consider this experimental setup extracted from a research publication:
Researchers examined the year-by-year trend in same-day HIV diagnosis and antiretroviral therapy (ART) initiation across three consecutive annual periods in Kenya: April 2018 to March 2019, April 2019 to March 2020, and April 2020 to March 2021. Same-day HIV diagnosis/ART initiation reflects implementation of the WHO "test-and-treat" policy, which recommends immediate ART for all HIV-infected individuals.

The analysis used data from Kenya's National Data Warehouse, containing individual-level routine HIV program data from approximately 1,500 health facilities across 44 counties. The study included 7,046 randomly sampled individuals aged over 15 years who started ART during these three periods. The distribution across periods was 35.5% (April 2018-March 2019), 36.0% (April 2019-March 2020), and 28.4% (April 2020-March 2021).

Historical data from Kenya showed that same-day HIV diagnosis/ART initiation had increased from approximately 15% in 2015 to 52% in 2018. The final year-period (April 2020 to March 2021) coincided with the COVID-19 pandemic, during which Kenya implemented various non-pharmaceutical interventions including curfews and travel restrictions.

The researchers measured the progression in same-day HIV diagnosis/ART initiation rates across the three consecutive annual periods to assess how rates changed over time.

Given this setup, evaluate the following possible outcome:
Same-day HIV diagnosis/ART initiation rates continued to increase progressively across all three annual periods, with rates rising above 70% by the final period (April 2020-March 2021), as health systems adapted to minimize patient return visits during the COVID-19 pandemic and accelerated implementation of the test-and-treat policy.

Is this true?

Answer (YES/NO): YES